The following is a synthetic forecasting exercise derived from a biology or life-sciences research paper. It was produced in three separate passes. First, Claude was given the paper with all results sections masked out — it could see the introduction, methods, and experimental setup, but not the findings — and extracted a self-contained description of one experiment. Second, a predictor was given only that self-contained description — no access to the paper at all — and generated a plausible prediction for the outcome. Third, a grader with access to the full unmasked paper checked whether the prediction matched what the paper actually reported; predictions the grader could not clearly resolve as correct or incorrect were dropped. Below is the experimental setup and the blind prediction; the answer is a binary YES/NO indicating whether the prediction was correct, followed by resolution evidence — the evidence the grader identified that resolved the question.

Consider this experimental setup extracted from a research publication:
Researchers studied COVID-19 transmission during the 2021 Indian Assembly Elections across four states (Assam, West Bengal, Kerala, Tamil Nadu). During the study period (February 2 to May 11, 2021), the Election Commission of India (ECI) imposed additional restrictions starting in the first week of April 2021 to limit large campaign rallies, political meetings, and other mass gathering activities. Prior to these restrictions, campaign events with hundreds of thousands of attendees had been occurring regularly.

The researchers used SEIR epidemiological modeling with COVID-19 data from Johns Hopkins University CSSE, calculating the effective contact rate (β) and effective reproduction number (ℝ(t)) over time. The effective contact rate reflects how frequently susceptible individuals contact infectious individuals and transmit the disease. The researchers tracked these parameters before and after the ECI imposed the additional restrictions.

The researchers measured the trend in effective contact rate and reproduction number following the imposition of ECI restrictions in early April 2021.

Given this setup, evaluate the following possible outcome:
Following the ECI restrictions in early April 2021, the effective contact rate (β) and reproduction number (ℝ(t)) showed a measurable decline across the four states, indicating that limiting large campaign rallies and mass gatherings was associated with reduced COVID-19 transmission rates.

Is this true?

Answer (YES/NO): NO